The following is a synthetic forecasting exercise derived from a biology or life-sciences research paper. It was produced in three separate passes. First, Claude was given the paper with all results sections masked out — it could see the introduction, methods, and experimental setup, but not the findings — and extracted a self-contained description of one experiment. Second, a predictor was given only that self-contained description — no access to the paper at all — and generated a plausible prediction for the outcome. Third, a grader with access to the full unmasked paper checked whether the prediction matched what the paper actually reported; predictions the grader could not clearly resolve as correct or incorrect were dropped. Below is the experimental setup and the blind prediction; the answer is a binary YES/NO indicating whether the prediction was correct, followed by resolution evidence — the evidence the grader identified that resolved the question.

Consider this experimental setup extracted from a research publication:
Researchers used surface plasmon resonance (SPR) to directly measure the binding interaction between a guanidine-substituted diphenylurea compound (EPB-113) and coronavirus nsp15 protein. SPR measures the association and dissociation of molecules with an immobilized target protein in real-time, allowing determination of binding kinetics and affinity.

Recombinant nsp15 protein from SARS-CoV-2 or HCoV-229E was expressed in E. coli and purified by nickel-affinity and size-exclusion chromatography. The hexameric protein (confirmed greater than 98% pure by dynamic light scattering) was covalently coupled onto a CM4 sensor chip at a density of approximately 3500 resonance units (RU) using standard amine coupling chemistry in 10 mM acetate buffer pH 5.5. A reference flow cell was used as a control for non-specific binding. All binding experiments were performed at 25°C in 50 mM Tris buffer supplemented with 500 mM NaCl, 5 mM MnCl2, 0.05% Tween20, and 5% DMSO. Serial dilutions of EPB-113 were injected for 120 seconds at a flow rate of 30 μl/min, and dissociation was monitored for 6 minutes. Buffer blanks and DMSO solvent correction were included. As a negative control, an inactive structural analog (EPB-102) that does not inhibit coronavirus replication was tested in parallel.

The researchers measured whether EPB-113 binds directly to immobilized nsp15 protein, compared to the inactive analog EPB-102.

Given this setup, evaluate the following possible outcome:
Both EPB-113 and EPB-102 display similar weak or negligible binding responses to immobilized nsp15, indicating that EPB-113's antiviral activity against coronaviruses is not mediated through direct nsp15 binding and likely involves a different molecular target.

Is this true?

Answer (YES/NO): NO